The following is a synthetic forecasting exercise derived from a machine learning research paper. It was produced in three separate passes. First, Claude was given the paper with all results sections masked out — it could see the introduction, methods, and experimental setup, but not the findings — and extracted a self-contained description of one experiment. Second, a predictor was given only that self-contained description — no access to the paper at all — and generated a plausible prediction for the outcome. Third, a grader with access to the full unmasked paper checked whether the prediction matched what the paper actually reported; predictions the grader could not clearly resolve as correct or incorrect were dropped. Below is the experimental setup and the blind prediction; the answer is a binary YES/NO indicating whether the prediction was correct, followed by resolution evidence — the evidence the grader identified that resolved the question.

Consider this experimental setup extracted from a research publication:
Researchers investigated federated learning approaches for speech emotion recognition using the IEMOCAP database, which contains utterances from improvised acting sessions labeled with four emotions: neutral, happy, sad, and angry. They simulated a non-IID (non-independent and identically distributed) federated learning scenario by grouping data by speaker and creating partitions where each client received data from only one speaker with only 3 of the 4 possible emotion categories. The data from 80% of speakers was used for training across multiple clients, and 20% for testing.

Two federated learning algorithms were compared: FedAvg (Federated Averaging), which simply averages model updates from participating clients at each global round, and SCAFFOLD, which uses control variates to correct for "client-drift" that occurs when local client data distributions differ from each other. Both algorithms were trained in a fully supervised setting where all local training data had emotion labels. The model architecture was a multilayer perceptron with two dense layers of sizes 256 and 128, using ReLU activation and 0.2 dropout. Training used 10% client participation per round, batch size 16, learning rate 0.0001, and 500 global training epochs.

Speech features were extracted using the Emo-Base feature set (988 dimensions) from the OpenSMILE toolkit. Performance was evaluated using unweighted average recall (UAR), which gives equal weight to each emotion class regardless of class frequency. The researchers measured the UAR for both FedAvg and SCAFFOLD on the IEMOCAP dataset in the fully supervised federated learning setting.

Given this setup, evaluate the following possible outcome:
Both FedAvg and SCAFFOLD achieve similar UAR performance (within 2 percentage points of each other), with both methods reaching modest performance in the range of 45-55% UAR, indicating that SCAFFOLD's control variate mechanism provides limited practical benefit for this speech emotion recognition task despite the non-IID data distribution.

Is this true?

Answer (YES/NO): NO